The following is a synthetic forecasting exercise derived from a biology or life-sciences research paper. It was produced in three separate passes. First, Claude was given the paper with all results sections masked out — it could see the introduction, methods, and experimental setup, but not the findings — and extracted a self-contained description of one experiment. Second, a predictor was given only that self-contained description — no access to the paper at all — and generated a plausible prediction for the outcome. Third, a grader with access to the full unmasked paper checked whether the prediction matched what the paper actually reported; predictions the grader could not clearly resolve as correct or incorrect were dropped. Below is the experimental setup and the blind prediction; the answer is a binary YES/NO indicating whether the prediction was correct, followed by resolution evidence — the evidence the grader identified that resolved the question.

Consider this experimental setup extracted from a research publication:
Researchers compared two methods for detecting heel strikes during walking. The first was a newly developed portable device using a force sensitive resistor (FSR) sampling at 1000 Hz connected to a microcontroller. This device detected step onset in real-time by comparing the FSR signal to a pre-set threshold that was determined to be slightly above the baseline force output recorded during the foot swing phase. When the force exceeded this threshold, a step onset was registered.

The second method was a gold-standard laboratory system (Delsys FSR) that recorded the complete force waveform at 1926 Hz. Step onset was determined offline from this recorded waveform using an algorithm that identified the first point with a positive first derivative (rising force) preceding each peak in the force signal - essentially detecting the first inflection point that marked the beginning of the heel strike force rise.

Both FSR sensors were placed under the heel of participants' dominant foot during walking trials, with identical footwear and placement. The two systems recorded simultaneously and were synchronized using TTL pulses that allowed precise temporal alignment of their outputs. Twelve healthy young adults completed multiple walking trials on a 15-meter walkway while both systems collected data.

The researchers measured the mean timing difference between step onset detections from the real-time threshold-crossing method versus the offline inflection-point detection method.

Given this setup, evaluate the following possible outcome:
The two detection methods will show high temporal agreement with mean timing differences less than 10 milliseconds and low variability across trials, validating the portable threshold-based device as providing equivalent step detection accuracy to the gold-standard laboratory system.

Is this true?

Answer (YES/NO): YES